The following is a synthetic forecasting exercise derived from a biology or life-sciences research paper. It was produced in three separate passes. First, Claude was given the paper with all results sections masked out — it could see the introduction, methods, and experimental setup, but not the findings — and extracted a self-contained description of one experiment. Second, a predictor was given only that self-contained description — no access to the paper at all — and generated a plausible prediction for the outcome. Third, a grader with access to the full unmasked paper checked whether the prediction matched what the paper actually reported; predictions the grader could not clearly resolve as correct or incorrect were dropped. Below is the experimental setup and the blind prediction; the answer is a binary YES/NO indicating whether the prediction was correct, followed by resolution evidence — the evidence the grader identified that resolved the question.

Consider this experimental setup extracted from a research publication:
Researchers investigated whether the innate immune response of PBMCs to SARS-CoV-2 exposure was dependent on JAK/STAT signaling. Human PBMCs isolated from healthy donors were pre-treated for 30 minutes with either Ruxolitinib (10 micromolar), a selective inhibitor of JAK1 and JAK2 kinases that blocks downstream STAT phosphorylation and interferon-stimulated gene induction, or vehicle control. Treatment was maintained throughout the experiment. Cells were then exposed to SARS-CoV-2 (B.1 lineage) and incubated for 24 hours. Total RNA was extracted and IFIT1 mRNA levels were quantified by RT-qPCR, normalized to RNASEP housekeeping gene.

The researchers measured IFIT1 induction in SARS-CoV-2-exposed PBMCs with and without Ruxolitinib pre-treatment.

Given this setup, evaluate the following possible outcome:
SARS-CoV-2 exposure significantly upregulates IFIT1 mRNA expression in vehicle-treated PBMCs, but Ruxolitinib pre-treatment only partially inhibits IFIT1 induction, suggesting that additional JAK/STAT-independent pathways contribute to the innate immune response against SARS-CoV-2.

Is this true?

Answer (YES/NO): NO